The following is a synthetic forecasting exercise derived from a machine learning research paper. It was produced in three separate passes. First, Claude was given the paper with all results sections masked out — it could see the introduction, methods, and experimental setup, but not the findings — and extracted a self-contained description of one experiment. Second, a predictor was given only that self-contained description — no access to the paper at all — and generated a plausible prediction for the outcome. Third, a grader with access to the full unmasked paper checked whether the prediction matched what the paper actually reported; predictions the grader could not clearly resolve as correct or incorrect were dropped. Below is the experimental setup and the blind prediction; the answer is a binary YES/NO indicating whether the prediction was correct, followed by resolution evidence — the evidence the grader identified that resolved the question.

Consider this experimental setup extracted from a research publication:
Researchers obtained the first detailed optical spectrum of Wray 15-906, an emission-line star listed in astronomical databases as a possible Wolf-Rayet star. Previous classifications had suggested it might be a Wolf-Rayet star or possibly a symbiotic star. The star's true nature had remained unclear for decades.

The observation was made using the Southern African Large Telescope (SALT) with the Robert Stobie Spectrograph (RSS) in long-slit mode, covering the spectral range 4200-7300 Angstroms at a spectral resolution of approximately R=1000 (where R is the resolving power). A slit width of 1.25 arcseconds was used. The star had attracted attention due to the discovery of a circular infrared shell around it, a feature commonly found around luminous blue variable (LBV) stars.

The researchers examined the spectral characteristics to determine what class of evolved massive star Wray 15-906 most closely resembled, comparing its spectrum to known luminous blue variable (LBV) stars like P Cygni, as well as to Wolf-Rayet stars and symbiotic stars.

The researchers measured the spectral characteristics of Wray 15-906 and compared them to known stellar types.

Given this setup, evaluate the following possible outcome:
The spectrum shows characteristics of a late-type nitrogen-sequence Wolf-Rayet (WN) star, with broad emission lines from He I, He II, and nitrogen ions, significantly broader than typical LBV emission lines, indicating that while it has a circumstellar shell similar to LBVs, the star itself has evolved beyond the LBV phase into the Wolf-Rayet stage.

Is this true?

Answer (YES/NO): NO